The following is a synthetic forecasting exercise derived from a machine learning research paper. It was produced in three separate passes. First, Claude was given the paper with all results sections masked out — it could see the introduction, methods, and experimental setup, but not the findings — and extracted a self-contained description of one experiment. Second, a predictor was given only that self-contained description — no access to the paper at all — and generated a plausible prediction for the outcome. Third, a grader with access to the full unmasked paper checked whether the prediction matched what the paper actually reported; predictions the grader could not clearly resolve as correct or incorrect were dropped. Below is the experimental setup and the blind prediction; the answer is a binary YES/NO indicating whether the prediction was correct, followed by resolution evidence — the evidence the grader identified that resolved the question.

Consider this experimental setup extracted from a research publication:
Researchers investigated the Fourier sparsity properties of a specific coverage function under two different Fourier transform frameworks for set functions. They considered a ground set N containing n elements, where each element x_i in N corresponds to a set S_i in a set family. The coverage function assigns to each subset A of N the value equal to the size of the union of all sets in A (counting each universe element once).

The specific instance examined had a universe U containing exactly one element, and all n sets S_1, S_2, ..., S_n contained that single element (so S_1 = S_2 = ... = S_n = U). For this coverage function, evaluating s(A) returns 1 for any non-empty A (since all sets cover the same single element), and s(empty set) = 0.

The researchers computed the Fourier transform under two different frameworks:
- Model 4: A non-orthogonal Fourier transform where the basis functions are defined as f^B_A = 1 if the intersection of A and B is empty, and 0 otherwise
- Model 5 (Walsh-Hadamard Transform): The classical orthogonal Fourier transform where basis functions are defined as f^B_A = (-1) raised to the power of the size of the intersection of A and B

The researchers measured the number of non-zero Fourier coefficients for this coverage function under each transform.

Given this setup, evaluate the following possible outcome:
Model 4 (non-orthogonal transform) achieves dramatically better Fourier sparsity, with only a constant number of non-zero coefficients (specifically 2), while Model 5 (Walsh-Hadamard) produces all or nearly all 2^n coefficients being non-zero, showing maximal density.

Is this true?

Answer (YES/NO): YES